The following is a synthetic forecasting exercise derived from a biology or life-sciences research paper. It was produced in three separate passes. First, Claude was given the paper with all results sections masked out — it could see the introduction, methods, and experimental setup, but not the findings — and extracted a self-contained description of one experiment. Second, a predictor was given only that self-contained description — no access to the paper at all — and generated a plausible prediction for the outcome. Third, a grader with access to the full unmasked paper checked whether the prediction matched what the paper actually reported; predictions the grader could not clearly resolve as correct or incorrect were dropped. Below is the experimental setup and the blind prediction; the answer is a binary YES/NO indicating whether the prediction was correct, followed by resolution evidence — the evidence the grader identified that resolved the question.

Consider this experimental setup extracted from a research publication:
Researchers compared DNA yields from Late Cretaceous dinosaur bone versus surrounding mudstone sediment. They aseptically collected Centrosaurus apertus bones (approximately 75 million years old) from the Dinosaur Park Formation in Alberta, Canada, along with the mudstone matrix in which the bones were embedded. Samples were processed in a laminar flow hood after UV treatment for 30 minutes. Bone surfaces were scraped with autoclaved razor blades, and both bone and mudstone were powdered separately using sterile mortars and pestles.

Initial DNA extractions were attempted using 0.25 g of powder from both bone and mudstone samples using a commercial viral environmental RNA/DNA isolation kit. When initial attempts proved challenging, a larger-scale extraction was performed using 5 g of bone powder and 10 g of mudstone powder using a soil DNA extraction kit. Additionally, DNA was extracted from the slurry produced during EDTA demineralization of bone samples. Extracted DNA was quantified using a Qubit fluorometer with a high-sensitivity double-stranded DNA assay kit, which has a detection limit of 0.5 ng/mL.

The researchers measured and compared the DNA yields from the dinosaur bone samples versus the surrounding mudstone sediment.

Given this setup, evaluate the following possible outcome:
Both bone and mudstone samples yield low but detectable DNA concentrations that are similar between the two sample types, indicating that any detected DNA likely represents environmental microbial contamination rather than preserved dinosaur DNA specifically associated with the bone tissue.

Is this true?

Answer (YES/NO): NO